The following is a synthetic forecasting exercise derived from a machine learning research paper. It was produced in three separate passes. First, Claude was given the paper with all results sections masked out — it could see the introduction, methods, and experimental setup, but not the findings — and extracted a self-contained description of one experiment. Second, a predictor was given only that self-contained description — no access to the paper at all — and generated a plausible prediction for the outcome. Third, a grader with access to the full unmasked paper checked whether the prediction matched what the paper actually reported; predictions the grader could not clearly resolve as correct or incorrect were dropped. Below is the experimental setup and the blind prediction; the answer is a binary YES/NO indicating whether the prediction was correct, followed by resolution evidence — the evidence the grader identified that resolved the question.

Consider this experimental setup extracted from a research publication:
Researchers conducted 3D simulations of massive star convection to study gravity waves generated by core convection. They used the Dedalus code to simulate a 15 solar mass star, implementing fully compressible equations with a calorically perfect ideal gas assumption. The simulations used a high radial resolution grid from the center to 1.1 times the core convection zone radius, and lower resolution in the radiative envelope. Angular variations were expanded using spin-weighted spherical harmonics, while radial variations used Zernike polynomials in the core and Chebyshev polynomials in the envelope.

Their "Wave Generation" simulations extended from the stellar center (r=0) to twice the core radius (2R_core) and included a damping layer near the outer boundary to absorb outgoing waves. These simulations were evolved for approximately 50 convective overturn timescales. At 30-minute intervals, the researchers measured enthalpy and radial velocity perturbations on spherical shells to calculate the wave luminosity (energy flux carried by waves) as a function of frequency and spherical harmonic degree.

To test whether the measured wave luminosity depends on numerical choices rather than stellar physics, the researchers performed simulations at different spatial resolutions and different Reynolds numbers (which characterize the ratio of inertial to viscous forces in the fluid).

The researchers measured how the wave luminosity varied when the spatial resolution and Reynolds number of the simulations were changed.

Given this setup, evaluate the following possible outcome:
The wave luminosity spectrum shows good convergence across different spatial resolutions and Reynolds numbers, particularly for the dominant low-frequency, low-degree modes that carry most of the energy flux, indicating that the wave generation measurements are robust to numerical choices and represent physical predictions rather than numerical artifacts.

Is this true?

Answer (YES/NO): YES